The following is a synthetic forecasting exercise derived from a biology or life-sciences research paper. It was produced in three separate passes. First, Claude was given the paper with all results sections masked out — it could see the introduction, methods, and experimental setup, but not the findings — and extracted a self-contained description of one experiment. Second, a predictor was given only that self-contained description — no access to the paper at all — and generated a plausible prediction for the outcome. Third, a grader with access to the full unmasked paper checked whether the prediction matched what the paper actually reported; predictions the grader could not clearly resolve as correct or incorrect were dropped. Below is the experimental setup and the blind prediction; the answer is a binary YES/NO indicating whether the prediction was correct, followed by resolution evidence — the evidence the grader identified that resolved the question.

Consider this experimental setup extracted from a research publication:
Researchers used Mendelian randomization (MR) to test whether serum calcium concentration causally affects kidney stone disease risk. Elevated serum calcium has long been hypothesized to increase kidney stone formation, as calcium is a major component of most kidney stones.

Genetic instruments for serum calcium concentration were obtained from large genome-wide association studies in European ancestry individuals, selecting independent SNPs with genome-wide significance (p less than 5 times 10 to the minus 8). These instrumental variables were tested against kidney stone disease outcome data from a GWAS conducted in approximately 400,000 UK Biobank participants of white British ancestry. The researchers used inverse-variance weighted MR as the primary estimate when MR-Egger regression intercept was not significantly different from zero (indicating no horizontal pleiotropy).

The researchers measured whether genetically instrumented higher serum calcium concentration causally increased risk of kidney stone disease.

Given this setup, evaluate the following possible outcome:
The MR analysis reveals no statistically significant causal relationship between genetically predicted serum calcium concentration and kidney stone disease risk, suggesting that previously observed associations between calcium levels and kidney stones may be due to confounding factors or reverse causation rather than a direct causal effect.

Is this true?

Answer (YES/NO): NO